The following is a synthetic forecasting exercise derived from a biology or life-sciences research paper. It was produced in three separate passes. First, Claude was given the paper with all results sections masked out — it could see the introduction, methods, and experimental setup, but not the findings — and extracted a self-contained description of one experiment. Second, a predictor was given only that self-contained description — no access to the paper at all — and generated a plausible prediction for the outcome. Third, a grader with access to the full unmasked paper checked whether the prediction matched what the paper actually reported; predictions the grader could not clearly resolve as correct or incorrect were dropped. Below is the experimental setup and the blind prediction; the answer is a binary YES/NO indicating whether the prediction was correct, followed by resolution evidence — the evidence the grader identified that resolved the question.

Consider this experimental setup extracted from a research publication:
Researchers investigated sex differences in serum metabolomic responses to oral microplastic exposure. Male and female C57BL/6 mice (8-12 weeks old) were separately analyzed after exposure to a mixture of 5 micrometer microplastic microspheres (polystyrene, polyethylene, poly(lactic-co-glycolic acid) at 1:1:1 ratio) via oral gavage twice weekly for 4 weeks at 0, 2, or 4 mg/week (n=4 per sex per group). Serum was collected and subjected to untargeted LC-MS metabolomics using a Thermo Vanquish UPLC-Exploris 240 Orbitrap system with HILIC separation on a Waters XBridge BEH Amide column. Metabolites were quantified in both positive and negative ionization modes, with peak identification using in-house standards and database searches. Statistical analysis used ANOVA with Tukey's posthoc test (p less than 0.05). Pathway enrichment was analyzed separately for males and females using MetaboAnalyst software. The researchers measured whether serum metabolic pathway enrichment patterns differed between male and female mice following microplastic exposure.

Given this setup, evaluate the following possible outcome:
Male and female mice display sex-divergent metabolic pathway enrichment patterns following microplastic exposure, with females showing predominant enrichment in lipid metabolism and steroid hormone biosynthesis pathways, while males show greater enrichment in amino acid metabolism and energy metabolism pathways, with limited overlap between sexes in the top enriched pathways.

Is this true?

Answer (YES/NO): NO